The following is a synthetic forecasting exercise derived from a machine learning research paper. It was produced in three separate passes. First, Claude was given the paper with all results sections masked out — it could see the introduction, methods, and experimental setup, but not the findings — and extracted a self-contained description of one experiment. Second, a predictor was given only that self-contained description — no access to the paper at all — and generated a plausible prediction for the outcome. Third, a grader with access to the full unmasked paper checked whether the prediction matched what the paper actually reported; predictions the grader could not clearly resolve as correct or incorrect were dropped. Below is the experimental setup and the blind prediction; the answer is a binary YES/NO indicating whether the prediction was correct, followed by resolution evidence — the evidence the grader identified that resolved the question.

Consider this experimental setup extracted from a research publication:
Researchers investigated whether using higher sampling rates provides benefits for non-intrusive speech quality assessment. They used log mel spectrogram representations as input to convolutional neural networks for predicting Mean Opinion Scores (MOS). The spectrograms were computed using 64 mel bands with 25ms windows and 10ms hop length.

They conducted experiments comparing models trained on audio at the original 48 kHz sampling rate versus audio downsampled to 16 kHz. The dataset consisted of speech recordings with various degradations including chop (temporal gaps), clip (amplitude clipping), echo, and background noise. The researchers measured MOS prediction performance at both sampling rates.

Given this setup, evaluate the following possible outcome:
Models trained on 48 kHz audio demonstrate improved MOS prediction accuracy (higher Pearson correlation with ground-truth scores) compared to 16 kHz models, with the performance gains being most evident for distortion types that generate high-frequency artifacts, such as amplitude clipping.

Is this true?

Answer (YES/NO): NO